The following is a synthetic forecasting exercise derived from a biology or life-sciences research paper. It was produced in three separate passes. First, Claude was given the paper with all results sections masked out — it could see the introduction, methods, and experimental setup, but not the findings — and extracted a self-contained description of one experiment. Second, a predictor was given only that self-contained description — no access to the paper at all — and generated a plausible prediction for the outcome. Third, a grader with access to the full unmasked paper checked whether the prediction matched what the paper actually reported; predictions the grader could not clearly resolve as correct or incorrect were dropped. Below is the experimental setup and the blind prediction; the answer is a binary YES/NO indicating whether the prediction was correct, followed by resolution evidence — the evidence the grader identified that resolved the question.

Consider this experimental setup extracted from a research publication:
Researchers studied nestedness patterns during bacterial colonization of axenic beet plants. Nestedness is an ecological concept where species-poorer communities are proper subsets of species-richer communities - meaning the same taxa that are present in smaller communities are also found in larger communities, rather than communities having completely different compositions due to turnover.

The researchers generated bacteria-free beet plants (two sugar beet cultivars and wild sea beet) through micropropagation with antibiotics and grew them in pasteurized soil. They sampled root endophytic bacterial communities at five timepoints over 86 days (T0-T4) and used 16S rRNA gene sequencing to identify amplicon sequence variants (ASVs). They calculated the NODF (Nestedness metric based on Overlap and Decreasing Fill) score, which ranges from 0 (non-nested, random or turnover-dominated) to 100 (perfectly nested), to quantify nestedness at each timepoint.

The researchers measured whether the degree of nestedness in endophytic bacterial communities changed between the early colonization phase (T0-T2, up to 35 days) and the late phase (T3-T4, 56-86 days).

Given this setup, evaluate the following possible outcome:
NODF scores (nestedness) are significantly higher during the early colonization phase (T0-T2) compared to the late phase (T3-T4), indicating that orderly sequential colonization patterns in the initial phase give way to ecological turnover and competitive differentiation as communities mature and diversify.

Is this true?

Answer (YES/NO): NO